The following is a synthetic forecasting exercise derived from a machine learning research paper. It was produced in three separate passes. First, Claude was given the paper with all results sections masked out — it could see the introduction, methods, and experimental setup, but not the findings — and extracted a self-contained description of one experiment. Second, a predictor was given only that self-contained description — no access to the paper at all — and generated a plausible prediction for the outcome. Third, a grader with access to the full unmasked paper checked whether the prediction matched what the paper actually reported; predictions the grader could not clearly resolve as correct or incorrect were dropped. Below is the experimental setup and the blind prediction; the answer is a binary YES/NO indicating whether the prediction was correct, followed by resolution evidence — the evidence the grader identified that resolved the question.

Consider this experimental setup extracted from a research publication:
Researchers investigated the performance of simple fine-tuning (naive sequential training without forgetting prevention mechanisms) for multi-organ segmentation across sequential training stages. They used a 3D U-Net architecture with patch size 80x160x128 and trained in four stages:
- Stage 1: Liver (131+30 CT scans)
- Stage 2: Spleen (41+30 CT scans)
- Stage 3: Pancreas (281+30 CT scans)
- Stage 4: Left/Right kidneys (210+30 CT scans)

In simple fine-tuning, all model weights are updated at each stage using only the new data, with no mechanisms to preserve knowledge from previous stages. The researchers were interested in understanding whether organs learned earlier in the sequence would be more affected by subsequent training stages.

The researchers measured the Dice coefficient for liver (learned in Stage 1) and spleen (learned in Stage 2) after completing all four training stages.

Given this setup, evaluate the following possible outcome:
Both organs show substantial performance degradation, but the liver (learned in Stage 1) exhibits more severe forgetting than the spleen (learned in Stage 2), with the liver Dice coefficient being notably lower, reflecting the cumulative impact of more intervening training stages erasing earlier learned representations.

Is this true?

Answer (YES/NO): NO